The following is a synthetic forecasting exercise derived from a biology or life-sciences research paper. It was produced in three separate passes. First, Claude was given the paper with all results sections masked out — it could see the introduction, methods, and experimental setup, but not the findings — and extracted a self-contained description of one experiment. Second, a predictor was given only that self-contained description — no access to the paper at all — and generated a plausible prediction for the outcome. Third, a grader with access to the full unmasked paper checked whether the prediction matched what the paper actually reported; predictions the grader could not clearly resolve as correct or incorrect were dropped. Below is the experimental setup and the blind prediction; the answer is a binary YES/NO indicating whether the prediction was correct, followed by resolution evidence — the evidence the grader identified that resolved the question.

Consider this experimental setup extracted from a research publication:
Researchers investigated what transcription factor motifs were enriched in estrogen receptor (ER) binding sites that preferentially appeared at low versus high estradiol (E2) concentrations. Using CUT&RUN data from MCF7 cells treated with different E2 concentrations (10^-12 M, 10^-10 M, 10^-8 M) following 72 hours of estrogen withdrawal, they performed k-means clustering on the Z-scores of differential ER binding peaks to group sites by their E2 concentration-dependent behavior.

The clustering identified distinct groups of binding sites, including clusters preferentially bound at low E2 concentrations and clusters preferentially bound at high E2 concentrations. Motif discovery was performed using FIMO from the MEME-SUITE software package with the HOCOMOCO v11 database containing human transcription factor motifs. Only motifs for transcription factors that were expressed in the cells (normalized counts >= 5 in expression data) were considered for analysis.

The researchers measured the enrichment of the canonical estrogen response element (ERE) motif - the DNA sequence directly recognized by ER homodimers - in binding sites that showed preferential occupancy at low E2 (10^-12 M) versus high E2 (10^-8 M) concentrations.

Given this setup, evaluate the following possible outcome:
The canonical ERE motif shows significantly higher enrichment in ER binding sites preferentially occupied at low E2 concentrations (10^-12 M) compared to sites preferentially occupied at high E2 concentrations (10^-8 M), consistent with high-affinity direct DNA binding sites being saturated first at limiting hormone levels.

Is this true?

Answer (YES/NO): NO